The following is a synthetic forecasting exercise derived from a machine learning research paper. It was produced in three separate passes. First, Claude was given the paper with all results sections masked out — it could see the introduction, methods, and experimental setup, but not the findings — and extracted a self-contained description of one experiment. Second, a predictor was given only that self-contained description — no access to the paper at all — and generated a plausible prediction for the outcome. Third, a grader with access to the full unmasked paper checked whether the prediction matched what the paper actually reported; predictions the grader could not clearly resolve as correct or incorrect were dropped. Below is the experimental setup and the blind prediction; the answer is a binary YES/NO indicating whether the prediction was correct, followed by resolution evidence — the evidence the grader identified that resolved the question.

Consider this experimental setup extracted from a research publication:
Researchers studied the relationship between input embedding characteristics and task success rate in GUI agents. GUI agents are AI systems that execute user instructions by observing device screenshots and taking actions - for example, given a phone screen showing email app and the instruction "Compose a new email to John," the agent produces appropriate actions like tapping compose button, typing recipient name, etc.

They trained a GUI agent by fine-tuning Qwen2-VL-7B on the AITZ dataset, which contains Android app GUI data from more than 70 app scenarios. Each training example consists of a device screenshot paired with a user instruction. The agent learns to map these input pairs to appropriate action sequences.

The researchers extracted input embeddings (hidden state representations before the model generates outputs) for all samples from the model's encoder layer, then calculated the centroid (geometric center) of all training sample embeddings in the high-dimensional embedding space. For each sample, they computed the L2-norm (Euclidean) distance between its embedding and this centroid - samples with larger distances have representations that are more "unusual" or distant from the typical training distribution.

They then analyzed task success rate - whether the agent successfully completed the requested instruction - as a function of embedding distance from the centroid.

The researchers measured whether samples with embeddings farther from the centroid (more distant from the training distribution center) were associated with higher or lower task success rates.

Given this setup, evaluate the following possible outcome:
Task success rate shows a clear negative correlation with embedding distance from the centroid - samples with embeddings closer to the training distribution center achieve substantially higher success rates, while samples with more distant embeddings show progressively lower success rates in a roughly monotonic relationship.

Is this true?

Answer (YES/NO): NO